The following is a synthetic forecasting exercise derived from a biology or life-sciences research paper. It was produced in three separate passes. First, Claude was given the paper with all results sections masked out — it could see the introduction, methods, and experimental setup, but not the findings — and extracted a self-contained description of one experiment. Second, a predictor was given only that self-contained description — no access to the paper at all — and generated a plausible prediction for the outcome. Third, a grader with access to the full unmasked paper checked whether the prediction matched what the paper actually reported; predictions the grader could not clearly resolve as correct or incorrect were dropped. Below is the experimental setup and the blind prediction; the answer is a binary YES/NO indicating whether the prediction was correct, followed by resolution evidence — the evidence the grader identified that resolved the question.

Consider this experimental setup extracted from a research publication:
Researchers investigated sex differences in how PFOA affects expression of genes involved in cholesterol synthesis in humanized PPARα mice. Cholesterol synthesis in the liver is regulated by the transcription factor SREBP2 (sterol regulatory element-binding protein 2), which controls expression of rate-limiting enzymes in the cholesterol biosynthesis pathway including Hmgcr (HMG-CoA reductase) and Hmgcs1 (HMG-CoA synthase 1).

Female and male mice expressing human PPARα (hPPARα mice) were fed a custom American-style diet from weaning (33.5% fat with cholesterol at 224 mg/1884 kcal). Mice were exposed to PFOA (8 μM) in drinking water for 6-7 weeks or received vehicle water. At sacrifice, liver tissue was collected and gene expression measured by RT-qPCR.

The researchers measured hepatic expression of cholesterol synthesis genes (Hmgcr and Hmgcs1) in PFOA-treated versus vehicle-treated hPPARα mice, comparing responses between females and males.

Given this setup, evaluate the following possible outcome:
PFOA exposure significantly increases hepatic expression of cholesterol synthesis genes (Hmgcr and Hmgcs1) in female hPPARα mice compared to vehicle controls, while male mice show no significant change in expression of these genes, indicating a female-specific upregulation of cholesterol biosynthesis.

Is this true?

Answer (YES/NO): NO